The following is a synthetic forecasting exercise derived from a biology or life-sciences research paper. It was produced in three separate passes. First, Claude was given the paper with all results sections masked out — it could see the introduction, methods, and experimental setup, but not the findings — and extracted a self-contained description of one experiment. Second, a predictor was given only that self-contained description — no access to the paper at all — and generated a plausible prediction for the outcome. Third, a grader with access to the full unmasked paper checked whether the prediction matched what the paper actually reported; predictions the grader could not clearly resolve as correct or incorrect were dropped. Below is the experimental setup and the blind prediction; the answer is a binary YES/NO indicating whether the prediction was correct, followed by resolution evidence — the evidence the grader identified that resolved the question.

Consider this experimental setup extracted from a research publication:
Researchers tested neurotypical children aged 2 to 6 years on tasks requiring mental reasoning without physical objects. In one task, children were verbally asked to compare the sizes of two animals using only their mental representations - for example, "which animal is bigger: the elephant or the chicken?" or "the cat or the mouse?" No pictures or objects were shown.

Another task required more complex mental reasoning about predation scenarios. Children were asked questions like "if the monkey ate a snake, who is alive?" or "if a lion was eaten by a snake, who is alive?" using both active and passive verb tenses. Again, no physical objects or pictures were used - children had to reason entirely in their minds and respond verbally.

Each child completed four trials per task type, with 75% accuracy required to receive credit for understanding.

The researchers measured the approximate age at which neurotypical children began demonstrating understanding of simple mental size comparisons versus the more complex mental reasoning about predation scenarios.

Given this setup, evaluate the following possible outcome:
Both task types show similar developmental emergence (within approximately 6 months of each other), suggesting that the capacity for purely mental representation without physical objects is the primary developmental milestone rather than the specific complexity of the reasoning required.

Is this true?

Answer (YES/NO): NO